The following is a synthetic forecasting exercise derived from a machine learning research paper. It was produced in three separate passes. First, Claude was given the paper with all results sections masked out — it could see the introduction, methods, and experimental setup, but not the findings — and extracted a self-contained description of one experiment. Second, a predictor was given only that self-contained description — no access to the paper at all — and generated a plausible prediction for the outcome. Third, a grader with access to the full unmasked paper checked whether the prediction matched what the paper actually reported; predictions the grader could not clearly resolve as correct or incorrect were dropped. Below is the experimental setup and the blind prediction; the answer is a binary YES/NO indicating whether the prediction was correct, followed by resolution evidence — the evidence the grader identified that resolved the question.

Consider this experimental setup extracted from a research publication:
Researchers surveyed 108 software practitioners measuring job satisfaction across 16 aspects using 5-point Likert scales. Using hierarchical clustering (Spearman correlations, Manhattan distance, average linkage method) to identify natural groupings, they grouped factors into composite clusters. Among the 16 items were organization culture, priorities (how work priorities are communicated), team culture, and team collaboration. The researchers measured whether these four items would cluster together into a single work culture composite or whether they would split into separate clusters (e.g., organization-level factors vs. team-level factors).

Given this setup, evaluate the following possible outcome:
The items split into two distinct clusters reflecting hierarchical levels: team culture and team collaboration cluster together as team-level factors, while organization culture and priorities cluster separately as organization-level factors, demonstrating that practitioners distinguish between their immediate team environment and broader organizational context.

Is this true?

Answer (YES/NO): NO